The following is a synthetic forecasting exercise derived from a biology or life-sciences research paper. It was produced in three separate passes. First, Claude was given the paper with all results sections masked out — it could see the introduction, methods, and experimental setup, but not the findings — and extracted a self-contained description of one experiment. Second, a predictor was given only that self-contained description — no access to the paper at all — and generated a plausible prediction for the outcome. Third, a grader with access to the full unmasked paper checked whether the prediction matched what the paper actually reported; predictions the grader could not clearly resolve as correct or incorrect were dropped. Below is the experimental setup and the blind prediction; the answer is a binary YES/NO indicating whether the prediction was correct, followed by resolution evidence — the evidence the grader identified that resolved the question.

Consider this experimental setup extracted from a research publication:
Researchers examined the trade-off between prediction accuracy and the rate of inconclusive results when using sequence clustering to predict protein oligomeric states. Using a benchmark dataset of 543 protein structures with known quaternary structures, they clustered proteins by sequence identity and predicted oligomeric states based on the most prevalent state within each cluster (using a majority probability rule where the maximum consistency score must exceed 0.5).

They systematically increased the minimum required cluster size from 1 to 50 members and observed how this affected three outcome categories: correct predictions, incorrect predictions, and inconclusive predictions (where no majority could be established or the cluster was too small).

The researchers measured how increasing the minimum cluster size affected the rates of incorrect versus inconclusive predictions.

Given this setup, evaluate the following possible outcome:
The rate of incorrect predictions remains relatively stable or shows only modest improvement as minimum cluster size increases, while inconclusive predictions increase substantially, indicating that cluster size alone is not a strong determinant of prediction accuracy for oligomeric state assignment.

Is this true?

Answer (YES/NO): NO